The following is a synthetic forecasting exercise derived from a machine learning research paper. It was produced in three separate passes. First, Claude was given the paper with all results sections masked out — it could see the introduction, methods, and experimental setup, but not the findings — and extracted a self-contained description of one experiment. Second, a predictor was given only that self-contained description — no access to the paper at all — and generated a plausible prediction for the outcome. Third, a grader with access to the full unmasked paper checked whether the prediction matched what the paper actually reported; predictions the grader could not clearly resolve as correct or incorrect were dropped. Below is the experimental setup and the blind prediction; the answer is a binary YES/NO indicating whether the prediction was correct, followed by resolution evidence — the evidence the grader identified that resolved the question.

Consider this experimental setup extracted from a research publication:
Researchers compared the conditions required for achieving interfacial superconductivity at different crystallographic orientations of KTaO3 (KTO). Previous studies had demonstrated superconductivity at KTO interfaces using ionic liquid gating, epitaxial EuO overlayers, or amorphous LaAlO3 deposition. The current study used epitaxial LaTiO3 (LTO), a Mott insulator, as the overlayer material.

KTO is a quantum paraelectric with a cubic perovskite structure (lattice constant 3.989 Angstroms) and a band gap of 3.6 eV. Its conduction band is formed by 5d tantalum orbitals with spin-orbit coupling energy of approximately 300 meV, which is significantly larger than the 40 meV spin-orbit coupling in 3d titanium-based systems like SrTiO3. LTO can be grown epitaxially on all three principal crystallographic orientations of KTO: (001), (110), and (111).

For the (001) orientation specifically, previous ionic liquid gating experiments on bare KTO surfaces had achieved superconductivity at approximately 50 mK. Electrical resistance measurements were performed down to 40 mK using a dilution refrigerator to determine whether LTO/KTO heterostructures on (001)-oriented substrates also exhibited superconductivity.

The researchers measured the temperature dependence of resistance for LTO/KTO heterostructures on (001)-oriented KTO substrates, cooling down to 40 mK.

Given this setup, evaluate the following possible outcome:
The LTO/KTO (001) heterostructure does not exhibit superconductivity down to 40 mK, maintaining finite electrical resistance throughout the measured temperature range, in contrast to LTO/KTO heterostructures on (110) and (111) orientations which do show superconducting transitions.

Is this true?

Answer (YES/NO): YES